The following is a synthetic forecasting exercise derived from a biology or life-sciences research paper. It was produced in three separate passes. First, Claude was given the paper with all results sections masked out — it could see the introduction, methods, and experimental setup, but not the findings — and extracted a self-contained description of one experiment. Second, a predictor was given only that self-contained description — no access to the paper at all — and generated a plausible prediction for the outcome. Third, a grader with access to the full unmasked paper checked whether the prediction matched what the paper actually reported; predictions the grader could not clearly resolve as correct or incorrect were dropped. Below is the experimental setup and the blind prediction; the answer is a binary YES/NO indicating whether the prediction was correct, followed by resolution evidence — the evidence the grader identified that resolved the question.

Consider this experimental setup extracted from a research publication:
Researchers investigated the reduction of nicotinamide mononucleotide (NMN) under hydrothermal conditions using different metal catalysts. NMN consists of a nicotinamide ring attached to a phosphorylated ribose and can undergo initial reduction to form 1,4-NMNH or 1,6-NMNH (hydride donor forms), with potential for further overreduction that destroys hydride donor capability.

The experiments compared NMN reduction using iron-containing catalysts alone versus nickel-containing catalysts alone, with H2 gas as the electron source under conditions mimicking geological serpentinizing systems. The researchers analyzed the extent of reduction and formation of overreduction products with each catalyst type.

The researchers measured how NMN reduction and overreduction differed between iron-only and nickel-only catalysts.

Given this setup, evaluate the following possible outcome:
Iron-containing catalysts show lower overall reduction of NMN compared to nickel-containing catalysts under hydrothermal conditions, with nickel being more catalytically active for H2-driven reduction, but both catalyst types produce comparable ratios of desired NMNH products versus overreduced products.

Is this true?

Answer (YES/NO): NO